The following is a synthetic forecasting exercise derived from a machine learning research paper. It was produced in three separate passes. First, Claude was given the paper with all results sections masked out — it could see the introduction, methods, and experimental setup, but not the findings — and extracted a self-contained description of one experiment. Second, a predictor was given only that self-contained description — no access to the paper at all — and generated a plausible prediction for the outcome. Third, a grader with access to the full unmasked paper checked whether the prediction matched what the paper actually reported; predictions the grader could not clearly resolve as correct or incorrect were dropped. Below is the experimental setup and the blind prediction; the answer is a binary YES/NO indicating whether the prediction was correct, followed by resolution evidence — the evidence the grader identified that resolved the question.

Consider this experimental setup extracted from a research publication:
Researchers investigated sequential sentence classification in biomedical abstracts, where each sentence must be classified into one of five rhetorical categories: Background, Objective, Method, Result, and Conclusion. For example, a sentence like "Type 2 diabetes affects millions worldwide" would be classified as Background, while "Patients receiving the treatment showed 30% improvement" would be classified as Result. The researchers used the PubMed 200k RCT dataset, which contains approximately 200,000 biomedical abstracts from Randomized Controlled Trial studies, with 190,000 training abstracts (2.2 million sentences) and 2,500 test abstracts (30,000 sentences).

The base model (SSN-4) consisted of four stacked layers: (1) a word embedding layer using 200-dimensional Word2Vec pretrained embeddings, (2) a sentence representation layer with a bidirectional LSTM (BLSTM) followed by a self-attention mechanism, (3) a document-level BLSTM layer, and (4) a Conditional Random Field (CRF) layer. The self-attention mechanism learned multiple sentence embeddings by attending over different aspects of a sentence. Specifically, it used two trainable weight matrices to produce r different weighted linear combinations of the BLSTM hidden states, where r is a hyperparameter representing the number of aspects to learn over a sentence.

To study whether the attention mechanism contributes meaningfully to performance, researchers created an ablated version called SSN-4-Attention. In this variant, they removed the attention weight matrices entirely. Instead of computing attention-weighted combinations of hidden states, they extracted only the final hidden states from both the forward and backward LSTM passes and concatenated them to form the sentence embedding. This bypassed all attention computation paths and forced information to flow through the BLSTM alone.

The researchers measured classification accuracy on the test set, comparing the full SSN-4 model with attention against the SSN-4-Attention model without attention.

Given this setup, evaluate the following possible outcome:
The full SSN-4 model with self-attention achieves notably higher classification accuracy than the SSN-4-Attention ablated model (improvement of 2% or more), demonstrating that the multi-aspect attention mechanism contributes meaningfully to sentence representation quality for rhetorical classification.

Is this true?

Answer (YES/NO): NO